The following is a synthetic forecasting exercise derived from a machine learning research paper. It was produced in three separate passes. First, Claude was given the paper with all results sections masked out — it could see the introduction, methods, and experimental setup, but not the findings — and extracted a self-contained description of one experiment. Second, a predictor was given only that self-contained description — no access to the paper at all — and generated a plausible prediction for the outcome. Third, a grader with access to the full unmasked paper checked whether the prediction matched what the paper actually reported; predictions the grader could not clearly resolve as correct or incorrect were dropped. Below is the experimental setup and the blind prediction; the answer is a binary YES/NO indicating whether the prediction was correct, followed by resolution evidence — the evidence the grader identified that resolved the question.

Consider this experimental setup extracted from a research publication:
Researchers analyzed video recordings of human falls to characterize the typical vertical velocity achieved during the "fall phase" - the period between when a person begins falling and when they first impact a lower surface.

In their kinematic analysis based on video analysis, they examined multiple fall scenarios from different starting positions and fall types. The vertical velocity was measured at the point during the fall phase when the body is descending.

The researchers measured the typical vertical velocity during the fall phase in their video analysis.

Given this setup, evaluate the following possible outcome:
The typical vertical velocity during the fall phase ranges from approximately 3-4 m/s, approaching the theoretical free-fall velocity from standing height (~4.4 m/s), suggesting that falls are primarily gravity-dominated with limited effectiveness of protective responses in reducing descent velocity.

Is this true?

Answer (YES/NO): NO